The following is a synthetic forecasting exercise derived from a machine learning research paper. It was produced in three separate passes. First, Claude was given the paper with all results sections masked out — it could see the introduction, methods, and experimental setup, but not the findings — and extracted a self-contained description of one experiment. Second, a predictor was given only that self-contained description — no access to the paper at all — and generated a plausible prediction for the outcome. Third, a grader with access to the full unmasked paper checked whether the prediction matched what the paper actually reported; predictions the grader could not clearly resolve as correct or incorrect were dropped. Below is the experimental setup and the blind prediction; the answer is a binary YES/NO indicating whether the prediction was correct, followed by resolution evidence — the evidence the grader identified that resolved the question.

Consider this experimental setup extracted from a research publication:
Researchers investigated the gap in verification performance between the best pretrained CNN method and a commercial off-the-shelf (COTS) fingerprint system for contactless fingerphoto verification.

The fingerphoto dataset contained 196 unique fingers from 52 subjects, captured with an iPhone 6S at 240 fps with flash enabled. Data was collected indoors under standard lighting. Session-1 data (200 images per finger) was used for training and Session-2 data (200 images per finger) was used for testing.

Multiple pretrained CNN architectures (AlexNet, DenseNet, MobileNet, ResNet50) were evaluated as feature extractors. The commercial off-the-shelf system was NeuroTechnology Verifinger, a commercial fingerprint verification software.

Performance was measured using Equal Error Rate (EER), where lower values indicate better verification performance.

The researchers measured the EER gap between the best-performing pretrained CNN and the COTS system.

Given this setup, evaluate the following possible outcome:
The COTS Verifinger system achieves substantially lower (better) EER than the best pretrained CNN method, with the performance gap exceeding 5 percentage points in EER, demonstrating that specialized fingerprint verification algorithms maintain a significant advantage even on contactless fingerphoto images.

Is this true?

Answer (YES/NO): NO